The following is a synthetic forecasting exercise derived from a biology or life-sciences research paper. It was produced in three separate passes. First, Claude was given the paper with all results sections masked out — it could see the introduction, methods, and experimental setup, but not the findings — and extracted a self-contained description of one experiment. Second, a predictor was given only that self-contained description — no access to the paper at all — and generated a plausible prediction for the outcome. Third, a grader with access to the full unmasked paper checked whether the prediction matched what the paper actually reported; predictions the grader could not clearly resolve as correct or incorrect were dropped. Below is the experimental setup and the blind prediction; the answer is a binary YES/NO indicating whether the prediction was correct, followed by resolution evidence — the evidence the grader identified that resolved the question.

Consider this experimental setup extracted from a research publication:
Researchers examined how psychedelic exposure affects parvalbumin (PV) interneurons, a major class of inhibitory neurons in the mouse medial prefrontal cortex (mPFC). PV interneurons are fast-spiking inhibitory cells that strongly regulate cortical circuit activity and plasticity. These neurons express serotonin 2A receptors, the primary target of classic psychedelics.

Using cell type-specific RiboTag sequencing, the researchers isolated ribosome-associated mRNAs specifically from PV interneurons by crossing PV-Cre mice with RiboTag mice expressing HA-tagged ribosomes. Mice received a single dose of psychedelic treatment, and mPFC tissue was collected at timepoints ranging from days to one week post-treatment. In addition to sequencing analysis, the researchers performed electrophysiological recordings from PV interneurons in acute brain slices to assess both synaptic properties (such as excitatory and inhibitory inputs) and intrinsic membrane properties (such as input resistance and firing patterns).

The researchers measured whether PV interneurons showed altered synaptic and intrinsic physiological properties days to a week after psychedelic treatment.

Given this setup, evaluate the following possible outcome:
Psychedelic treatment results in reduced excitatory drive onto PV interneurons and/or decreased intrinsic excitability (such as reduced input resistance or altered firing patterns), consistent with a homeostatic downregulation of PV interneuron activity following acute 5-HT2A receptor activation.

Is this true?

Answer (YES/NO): NO